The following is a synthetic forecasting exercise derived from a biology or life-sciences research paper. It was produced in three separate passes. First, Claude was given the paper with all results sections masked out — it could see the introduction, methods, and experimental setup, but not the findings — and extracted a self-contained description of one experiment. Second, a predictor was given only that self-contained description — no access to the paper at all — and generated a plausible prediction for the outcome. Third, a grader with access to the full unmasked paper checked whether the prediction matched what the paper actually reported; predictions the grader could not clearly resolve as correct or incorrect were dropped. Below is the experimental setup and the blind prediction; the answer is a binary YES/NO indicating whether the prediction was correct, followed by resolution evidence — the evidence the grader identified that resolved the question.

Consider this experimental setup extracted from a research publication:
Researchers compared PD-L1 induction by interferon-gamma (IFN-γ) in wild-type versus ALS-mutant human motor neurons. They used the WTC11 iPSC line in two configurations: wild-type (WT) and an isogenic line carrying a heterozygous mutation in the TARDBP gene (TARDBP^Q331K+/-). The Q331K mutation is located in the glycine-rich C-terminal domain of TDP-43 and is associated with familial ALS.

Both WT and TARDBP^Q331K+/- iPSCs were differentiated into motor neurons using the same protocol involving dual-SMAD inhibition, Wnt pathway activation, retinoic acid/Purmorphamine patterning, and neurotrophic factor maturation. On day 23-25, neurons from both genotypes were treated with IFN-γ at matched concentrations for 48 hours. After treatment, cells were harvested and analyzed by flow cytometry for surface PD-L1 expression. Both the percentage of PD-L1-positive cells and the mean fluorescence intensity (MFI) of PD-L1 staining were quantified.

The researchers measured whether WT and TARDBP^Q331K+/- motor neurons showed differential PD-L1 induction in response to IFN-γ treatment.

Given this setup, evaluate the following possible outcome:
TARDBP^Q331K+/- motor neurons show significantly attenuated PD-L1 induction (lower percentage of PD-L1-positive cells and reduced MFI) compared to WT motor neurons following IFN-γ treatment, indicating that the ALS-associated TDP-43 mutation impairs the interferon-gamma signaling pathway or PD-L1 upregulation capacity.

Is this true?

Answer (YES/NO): NO